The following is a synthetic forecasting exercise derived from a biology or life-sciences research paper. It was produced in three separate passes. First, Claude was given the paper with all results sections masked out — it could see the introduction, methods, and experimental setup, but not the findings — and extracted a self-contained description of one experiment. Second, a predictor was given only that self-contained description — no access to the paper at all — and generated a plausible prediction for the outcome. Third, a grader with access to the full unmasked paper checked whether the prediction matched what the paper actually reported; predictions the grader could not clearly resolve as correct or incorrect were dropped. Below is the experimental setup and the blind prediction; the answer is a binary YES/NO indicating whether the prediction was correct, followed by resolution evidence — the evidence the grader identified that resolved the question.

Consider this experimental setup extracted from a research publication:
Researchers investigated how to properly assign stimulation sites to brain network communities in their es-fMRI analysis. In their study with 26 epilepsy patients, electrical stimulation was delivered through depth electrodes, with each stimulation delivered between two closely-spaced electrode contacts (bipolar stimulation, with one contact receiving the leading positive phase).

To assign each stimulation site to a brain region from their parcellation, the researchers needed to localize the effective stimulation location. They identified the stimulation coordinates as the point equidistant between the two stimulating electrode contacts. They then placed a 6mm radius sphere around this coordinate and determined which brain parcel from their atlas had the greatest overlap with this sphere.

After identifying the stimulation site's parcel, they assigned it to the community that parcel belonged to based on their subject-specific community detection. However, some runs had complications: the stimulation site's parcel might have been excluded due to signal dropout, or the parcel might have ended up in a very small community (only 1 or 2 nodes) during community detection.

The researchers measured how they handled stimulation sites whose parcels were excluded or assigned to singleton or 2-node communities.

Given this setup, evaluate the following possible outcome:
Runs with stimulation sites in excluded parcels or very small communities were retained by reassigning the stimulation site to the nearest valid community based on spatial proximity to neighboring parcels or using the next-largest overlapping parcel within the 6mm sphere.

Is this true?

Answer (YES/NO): NO